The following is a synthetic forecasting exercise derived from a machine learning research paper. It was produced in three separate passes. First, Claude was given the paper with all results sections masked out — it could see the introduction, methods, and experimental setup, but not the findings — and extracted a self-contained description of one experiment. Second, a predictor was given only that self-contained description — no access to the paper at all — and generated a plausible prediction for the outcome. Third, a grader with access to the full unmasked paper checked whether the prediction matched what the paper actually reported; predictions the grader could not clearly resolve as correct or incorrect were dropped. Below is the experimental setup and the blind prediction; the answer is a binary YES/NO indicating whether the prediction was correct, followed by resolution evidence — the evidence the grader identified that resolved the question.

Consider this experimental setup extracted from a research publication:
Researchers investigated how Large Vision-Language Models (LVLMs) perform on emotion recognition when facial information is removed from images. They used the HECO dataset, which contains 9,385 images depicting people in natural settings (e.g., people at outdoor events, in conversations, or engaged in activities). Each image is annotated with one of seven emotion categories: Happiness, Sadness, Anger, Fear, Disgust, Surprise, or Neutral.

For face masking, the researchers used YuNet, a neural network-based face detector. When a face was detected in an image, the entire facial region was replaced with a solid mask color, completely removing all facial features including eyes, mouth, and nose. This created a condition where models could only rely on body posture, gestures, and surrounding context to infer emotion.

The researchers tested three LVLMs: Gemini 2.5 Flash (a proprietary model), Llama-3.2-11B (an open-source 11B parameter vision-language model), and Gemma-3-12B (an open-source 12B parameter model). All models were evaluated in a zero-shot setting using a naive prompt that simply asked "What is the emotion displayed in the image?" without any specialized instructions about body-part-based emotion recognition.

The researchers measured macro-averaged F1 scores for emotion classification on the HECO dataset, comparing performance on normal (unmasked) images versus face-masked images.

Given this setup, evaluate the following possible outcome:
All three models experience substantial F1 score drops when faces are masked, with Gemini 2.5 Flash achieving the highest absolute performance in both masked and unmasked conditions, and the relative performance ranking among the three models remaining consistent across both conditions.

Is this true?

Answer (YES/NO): NO